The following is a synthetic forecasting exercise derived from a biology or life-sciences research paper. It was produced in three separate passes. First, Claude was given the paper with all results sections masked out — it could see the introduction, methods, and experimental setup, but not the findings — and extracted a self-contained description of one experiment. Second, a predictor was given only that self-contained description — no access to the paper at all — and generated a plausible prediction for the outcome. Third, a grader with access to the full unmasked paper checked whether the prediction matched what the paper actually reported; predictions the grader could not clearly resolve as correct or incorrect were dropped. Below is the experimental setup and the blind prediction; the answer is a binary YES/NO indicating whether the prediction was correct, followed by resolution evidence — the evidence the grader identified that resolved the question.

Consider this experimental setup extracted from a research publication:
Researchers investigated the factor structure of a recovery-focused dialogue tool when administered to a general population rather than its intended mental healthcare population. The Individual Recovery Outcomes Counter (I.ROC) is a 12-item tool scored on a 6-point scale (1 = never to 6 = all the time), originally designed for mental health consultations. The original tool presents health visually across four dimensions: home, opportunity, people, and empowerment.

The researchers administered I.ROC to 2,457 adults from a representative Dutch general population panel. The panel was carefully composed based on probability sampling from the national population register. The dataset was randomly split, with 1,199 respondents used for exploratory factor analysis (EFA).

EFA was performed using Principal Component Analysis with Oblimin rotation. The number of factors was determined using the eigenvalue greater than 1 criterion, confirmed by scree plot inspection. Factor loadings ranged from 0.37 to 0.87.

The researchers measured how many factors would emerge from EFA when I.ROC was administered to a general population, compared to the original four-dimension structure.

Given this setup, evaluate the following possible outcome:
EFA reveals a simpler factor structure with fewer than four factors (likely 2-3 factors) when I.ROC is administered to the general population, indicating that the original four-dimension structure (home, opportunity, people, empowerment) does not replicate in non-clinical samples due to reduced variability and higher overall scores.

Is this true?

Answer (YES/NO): YES